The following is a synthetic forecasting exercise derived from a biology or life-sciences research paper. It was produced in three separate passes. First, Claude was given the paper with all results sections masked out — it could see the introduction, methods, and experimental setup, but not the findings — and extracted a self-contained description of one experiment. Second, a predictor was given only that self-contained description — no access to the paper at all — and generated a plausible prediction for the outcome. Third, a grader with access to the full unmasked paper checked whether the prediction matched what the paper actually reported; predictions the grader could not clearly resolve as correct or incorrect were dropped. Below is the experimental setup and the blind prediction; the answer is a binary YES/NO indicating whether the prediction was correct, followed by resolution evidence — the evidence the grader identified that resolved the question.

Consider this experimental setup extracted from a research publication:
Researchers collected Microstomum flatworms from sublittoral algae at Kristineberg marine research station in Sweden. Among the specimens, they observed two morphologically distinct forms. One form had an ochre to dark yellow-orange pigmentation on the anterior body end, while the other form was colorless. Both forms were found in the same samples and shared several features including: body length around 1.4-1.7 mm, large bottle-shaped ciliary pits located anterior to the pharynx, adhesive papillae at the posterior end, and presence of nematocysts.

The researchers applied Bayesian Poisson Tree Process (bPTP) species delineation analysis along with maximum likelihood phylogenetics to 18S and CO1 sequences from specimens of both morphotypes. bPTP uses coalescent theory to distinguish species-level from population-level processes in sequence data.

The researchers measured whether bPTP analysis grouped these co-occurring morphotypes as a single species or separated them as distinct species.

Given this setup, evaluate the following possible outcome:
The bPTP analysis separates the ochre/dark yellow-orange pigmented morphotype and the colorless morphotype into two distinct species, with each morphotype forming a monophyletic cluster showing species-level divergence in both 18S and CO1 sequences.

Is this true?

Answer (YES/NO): YES